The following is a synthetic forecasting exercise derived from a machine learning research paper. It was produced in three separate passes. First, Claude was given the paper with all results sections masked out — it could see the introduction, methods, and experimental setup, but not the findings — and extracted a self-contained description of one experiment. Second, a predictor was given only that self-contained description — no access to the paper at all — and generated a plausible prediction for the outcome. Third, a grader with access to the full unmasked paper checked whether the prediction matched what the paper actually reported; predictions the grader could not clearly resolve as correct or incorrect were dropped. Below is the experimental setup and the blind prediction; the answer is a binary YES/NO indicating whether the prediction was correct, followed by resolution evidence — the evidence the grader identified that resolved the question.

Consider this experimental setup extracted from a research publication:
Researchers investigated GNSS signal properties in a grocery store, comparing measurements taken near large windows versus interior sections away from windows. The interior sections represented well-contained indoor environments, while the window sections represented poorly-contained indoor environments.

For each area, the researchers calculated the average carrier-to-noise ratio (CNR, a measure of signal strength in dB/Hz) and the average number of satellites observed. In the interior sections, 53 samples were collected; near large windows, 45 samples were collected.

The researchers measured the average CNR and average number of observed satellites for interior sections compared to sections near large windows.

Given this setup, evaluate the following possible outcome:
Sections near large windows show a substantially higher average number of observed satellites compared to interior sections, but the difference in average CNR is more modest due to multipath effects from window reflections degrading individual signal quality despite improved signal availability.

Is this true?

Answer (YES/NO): YES